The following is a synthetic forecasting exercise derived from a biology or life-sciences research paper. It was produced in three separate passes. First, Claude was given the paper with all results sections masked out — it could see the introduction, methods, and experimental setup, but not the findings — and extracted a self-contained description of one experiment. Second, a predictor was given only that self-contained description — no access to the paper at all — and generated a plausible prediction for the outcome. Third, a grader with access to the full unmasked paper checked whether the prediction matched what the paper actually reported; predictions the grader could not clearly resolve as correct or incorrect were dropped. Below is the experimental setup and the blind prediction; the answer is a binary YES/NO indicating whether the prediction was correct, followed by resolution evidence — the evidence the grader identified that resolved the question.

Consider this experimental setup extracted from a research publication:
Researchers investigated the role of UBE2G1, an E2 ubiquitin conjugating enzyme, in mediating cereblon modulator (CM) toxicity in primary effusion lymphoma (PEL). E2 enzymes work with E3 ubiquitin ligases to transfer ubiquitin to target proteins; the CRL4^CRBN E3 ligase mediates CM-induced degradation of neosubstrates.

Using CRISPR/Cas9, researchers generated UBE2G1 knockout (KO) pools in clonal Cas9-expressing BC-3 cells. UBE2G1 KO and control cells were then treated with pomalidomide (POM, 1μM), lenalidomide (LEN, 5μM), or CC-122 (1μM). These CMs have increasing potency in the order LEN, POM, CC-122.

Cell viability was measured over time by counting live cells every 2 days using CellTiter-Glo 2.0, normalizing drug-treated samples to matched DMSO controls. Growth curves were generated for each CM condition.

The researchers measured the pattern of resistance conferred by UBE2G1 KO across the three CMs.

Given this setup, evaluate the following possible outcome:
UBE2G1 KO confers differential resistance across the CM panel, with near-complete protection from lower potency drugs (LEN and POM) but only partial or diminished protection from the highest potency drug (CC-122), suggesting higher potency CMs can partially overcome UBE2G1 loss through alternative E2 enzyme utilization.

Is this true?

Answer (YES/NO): YES